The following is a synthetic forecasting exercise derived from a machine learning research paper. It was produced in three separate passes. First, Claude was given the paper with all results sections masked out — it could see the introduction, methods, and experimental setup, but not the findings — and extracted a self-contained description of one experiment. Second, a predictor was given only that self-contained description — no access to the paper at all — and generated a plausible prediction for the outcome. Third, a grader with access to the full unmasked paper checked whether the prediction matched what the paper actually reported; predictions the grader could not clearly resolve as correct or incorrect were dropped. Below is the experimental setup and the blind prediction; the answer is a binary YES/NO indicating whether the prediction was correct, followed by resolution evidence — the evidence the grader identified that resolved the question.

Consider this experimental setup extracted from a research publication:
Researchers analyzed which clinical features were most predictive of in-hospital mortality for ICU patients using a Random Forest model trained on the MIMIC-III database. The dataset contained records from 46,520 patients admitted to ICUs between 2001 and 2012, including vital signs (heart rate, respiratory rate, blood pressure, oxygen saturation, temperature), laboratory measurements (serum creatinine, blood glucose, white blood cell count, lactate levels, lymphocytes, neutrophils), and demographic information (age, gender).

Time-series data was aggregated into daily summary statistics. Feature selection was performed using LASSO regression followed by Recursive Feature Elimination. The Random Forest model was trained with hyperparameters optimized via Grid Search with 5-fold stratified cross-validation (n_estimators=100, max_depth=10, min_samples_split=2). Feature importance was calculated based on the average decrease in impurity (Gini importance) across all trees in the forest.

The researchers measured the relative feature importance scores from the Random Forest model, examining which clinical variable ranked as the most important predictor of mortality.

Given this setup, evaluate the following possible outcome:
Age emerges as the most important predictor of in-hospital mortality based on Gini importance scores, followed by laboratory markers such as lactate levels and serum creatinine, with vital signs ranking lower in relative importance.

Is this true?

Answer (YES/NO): NO